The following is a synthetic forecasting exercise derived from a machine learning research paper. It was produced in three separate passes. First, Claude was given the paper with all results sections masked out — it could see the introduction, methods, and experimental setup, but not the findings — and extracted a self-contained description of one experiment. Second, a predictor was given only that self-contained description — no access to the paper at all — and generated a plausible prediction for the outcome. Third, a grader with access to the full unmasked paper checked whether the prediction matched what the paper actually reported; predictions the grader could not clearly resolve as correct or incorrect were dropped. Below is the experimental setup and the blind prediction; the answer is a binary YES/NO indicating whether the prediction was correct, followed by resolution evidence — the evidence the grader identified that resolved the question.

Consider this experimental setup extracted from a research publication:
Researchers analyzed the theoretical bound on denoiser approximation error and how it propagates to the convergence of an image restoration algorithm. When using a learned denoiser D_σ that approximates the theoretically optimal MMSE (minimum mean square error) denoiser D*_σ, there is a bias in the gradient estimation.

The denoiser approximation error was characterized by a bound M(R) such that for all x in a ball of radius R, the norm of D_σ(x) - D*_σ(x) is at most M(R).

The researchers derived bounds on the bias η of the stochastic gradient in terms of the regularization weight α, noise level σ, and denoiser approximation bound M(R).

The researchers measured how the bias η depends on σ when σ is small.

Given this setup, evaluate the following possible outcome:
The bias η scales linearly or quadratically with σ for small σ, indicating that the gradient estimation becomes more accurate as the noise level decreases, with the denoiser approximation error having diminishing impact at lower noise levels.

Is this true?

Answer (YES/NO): NO